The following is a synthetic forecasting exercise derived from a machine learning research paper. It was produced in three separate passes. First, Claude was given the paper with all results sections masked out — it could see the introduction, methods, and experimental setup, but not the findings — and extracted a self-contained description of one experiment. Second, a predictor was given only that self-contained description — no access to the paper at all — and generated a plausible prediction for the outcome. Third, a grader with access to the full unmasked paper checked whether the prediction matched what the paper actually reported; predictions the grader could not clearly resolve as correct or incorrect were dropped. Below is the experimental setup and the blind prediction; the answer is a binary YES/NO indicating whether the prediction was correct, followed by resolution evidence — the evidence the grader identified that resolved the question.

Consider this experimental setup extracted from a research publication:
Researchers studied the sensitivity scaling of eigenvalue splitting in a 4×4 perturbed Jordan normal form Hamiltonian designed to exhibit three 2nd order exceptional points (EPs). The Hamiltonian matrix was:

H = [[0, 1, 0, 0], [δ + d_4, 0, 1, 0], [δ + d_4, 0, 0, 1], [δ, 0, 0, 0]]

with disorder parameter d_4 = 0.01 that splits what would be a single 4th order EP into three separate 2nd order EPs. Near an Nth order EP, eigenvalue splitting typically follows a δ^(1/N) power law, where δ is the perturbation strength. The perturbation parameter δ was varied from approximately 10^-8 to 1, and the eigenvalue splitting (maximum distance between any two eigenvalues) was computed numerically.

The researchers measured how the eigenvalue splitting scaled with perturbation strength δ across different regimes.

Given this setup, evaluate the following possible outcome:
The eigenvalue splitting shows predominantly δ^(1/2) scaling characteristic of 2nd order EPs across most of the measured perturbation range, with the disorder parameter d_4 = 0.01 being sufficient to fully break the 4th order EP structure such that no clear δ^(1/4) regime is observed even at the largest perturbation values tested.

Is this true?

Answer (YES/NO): NO